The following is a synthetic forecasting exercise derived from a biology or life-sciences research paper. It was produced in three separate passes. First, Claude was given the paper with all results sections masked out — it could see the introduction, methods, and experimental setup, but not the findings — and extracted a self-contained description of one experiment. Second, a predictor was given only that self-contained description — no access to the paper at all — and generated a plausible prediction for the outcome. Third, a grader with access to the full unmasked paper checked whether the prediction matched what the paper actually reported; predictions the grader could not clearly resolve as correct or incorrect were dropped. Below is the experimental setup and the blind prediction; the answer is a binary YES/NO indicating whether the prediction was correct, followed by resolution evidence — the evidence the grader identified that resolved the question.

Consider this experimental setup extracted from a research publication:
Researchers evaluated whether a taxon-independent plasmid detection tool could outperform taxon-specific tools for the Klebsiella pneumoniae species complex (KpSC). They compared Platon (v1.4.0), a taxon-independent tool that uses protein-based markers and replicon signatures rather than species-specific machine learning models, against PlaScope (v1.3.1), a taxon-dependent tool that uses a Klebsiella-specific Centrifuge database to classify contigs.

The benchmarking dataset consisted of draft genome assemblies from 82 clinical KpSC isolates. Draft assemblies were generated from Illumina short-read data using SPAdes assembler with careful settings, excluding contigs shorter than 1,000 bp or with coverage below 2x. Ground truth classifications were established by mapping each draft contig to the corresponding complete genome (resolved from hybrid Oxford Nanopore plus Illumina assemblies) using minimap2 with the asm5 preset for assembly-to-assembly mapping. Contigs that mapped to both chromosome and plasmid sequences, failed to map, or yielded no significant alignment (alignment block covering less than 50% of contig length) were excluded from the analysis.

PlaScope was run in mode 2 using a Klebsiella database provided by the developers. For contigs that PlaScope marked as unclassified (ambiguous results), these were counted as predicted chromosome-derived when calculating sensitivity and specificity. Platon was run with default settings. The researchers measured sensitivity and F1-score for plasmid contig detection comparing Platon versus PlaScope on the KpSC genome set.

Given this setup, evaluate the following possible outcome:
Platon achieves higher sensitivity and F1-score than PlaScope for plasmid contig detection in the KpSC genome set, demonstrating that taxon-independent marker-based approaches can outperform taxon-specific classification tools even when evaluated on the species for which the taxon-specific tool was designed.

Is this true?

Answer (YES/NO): NO